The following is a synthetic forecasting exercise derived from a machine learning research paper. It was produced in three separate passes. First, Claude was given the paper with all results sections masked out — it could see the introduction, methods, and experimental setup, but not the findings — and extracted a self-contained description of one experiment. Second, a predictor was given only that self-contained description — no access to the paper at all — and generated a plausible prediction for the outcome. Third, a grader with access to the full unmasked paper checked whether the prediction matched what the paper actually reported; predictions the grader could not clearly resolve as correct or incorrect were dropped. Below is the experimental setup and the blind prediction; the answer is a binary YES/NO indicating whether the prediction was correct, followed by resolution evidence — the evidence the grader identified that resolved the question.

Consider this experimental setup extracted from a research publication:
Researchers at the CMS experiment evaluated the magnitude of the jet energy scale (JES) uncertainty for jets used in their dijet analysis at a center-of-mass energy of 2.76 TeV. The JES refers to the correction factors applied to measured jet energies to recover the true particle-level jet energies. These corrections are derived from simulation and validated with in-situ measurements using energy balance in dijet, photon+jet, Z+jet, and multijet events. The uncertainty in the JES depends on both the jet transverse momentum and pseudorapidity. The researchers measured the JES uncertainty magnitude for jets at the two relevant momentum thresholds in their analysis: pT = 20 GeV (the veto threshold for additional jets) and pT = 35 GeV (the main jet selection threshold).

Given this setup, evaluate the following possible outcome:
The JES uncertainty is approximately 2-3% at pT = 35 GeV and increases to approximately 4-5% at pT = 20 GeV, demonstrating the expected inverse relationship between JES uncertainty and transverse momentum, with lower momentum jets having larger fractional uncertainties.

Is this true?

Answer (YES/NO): NO